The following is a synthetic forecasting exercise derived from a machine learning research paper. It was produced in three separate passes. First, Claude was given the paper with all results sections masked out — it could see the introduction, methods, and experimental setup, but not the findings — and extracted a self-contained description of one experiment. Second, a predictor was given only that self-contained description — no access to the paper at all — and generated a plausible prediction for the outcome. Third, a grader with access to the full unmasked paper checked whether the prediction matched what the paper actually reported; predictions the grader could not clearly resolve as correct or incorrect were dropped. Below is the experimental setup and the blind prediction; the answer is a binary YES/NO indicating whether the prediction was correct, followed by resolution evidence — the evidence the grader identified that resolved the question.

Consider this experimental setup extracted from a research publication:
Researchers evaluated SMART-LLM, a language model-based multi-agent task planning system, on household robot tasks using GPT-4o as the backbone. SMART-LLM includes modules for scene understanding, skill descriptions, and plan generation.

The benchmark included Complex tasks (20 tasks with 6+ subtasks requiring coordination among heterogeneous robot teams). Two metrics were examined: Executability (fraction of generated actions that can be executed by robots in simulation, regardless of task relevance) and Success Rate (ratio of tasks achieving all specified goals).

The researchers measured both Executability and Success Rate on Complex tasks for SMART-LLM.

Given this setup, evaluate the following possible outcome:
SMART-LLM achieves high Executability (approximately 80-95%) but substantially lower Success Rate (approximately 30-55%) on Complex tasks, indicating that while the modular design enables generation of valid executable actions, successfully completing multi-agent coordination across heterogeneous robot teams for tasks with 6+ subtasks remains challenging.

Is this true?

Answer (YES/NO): NO